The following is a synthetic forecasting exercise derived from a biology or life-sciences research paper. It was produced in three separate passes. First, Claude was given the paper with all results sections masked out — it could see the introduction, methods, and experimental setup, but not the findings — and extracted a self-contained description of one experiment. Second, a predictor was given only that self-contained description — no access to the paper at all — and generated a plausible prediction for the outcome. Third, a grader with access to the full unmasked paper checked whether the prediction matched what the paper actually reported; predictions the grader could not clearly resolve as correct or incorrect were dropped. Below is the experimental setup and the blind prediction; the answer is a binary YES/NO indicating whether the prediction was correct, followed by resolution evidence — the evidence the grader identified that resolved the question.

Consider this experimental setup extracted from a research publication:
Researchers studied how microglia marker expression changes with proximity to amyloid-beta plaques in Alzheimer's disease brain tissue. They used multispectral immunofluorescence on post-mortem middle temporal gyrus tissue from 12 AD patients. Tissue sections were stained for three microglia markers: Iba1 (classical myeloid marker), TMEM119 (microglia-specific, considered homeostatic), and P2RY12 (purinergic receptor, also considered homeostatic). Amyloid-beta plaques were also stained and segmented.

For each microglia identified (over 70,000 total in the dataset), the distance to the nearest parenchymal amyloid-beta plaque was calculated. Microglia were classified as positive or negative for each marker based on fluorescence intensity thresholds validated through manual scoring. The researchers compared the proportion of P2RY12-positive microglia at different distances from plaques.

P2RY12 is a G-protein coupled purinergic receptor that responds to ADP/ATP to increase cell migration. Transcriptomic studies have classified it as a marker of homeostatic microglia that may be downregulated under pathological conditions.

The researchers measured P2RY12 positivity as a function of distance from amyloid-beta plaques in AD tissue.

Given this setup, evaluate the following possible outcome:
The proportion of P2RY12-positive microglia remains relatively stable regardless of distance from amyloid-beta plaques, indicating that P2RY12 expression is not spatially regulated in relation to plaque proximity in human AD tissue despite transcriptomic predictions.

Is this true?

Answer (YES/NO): NO